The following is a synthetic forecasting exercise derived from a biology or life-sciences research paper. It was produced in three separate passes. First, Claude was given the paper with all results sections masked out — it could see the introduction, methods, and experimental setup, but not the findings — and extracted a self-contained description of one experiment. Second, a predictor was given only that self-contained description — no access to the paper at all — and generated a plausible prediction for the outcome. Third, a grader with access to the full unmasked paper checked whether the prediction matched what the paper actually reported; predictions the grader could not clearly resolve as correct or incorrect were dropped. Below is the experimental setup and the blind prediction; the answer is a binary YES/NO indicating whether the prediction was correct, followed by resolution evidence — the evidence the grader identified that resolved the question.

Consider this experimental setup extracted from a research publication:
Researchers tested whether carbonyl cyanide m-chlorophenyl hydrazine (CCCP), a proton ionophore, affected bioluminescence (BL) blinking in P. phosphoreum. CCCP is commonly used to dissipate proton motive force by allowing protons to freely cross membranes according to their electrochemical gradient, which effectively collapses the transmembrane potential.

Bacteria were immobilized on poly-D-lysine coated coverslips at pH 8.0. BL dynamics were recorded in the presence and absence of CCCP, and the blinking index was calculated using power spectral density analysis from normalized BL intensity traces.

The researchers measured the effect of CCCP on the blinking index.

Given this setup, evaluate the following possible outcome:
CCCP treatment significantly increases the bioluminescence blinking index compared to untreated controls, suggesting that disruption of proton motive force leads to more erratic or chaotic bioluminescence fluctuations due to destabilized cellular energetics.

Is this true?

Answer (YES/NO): NO